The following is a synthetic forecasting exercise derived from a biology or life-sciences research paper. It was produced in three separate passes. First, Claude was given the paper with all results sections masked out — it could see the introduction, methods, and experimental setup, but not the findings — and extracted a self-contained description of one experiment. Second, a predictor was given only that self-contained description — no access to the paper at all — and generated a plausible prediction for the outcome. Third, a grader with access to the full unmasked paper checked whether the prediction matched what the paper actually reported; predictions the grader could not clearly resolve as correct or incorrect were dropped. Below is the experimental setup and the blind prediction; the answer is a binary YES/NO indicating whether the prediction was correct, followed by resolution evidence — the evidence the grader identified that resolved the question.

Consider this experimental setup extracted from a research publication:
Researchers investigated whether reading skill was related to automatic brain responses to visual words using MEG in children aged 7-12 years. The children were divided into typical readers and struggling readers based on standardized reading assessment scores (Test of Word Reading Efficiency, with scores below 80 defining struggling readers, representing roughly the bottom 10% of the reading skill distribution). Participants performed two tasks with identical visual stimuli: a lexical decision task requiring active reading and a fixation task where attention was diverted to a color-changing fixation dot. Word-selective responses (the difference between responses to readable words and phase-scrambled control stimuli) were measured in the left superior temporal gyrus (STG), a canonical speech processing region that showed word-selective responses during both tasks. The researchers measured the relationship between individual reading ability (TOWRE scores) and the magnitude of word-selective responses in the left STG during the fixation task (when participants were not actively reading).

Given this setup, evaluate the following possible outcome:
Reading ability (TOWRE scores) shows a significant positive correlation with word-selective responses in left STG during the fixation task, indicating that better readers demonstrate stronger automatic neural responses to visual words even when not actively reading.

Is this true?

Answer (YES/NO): YES